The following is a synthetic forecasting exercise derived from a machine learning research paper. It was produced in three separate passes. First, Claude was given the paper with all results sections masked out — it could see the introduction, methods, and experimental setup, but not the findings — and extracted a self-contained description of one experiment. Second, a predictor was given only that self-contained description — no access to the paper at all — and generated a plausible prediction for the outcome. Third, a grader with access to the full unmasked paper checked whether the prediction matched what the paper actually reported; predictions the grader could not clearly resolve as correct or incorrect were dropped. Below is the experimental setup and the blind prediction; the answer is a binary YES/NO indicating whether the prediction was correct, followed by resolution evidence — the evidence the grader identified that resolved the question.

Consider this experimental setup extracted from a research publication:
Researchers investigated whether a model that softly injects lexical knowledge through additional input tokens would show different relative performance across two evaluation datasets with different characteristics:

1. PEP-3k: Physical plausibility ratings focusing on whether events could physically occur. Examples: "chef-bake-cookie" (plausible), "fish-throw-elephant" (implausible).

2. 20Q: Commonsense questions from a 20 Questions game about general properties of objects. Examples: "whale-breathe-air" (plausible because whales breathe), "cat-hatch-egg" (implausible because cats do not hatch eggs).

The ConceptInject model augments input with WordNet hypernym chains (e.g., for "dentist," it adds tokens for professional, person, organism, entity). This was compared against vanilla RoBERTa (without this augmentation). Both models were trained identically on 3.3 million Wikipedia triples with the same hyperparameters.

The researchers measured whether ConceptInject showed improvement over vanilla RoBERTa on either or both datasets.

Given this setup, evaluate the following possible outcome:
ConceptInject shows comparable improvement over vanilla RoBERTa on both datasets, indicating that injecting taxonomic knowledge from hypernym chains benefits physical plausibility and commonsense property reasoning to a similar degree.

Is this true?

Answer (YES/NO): NO